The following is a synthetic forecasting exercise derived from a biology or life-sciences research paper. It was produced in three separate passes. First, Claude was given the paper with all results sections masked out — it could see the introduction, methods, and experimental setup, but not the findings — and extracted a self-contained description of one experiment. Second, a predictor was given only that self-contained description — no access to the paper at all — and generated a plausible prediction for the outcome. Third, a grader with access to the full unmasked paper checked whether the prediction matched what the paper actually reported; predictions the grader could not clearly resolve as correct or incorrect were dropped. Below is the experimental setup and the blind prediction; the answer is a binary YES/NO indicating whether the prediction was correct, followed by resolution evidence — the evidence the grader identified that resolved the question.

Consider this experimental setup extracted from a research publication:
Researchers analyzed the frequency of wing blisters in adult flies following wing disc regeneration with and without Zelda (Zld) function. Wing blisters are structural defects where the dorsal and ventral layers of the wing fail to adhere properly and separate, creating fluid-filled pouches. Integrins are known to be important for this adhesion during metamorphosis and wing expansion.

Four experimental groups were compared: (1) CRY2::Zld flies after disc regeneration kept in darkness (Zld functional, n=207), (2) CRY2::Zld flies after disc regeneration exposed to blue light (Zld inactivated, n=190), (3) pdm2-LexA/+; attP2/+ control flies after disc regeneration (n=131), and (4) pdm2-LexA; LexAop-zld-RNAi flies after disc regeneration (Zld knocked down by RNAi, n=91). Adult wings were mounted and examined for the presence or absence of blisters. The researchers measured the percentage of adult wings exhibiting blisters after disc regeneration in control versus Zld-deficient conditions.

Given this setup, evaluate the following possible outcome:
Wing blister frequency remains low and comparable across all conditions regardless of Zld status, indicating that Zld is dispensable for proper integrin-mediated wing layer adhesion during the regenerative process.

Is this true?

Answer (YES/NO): NO